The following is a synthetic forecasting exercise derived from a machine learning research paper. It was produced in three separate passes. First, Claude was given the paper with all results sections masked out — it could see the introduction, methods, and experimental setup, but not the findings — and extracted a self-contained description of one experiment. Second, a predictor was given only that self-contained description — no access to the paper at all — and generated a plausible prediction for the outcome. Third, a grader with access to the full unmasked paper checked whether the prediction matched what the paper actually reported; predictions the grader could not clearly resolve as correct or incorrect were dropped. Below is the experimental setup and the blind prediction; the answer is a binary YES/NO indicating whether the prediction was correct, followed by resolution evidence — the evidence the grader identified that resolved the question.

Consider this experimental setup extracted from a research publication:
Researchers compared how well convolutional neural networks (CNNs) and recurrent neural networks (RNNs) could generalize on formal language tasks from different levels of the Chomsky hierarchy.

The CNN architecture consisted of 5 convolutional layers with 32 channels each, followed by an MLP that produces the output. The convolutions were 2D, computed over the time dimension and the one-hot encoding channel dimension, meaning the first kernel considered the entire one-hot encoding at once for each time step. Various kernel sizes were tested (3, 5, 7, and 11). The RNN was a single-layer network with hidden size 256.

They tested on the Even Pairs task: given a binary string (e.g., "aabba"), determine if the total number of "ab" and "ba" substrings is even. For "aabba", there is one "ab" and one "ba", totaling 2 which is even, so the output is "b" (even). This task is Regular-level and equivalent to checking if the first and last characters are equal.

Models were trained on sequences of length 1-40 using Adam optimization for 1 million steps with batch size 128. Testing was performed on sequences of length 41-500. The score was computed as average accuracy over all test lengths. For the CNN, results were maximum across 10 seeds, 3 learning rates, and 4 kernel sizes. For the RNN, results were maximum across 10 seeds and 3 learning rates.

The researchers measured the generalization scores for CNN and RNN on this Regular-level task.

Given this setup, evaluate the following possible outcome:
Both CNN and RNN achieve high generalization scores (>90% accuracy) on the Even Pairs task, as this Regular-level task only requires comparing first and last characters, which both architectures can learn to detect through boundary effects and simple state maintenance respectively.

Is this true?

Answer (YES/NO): NO